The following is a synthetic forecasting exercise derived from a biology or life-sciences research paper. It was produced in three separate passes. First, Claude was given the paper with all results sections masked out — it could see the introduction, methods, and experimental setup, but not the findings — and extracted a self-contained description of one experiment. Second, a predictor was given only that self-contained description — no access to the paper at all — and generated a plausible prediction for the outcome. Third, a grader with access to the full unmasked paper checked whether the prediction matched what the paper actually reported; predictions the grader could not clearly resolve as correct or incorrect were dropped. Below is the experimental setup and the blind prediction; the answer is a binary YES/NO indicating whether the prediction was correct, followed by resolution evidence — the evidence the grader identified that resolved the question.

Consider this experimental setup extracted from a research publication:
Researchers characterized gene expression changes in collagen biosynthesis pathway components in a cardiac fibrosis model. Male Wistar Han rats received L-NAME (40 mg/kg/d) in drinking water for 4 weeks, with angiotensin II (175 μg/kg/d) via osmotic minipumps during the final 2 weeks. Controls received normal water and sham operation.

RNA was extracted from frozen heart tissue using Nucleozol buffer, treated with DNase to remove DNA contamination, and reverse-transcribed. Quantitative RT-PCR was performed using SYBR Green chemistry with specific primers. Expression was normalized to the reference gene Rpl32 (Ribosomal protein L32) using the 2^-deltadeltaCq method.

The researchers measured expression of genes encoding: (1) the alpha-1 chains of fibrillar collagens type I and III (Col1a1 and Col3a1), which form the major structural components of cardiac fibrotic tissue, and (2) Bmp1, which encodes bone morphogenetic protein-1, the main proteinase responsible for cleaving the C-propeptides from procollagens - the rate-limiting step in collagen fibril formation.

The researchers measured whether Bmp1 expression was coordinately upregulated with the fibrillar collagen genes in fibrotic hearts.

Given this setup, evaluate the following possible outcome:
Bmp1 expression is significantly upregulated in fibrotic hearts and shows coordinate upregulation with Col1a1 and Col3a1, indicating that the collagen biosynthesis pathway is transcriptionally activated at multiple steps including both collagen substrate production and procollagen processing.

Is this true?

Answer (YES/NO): YES